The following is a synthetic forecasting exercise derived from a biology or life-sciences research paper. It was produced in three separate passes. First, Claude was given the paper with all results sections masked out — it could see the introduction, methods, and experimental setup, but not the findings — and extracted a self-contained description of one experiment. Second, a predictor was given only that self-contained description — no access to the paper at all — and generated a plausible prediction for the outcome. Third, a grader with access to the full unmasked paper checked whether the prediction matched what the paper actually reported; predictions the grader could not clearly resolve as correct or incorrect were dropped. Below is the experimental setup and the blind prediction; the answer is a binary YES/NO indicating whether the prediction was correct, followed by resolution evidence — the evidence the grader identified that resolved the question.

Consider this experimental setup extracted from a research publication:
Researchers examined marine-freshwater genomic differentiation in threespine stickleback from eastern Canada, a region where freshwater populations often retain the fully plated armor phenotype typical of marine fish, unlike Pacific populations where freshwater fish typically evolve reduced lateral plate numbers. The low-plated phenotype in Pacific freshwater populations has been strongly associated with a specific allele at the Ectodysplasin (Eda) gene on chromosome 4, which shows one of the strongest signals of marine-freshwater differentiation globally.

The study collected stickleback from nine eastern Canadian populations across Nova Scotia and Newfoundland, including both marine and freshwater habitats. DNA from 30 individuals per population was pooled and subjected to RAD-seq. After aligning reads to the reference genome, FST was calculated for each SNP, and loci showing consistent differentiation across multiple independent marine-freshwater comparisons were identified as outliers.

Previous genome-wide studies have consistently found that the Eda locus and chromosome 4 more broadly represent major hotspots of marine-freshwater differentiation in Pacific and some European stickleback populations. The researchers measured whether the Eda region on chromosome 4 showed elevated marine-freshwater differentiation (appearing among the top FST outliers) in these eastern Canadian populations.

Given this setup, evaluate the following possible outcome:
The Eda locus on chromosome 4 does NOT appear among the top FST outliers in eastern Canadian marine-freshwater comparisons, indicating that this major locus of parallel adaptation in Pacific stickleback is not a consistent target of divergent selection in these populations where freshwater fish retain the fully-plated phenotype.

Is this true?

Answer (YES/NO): YES